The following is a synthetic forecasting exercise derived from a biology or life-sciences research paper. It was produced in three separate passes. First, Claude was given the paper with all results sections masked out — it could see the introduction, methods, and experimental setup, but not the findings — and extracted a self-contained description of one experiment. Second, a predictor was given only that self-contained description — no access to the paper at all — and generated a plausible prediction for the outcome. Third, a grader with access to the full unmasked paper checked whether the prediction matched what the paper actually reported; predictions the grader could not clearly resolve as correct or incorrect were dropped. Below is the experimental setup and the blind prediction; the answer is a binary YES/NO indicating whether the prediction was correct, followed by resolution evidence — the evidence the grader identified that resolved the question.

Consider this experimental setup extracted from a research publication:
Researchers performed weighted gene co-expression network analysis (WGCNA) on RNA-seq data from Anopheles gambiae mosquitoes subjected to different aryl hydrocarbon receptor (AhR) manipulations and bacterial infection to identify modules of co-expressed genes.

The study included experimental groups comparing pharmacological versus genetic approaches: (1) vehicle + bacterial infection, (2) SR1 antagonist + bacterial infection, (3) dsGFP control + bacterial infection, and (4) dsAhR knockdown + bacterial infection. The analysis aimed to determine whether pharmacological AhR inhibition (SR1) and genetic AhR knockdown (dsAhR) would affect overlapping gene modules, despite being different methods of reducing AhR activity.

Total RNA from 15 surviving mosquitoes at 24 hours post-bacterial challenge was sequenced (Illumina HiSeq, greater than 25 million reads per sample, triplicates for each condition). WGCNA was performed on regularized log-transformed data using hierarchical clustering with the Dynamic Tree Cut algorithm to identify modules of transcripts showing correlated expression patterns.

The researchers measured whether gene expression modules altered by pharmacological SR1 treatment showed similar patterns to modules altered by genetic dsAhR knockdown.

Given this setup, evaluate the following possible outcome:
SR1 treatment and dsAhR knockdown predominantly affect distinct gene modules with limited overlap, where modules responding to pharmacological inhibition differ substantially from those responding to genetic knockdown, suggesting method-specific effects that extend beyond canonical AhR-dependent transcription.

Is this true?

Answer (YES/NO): NO